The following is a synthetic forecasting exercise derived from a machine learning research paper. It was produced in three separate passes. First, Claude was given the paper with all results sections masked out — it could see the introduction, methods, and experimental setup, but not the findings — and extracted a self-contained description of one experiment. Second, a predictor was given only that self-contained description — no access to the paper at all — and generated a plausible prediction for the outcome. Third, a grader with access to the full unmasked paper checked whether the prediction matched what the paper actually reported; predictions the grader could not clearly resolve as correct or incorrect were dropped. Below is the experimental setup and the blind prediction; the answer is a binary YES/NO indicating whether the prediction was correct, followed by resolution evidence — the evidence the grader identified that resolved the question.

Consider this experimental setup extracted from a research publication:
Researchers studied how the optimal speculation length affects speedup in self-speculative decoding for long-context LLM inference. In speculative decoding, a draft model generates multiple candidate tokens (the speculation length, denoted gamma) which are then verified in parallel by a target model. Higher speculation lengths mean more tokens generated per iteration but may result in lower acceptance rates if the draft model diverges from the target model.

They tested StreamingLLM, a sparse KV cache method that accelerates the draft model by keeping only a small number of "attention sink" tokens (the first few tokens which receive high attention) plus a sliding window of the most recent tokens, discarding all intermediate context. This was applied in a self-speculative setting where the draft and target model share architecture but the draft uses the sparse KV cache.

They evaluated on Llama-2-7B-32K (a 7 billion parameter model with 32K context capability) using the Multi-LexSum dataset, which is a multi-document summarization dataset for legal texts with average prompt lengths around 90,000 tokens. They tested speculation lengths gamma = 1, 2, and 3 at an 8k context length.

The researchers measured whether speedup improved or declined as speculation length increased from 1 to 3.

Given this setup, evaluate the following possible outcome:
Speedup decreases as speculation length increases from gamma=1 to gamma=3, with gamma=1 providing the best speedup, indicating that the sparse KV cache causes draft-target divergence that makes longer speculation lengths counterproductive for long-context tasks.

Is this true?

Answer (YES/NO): YES